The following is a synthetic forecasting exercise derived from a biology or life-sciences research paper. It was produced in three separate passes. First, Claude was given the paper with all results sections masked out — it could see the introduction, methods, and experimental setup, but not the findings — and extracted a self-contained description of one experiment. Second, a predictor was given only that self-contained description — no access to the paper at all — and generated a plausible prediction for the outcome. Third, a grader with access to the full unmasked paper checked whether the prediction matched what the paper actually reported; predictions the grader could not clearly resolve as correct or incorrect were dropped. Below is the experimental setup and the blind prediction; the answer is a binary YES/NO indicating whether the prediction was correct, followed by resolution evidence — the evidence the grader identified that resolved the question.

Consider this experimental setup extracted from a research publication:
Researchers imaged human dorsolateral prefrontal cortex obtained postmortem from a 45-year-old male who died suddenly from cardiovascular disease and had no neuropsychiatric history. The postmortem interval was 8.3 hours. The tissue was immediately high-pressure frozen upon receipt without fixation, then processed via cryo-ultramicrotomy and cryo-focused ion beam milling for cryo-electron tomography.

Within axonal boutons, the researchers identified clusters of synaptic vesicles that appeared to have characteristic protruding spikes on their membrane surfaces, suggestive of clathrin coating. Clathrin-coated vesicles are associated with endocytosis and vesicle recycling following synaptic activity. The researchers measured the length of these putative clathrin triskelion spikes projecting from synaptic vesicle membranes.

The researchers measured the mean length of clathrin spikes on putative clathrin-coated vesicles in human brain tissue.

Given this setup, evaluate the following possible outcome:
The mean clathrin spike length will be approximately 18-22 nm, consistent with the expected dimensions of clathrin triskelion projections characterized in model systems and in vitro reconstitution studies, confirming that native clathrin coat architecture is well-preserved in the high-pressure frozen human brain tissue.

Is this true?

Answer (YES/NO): NO